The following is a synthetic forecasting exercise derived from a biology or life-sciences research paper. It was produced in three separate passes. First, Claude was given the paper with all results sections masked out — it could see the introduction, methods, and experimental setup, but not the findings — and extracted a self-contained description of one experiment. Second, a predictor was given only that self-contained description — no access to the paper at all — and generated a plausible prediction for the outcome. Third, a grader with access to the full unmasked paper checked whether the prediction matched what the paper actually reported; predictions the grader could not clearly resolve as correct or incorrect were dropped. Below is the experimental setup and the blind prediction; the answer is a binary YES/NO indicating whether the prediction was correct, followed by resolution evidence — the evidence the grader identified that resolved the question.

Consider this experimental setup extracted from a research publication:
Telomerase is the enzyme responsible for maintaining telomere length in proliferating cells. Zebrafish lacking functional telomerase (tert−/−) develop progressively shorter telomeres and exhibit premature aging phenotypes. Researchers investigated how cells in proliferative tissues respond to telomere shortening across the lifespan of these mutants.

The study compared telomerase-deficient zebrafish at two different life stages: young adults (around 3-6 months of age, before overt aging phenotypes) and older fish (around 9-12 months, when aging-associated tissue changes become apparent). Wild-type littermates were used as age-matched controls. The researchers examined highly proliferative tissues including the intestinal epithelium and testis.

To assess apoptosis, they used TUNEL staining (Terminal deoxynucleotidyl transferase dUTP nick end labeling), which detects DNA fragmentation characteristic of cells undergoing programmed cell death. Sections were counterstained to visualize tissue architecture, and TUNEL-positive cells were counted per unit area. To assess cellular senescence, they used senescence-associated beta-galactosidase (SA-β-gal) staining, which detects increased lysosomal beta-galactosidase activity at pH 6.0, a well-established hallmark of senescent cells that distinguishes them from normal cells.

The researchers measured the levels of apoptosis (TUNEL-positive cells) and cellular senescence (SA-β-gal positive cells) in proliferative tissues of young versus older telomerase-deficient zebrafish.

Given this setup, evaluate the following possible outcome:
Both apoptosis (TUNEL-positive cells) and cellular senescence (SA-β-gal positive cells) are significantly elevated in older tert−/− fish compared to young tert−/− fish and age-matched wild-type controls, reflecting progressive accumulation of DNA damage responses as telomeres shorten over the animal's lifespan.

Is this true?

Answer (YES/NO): NO